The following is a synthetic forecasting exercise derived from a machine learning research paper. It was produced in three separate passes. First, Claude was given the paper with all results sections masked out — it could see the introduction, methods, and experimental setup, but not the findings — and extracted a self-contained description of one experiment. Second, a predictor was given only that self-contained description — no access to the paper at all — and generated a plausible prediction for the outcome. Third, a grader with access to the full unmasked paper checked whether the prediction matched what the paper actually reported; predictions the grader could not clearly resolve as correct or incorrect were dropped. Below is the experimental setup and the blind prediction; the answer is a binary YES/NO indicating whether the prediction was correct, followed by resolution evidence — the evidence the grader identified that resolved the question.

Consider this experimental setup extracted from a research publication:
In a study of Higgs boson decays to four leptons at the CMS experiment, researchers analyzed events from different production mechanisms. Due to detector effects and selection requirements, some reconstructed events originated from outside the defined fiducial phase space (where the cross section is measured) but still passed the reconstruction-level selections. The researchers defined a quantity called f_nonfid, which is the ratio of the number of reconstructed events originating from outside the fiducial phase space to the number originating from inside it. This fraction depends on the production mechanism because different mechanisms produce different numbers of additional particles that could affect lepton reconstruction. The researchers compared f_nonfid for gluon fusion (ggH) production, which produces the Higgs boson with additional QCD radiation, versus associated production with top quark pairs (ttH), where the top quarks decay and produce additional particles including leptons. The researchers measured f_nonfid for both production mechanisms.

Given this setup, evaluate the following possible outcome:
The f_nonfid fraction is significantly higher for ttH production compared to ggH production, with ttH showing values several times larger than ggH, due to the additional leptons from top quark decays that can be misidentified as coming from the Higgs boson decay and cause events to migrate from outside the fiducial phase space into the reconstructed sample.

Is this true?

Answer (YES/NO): YES